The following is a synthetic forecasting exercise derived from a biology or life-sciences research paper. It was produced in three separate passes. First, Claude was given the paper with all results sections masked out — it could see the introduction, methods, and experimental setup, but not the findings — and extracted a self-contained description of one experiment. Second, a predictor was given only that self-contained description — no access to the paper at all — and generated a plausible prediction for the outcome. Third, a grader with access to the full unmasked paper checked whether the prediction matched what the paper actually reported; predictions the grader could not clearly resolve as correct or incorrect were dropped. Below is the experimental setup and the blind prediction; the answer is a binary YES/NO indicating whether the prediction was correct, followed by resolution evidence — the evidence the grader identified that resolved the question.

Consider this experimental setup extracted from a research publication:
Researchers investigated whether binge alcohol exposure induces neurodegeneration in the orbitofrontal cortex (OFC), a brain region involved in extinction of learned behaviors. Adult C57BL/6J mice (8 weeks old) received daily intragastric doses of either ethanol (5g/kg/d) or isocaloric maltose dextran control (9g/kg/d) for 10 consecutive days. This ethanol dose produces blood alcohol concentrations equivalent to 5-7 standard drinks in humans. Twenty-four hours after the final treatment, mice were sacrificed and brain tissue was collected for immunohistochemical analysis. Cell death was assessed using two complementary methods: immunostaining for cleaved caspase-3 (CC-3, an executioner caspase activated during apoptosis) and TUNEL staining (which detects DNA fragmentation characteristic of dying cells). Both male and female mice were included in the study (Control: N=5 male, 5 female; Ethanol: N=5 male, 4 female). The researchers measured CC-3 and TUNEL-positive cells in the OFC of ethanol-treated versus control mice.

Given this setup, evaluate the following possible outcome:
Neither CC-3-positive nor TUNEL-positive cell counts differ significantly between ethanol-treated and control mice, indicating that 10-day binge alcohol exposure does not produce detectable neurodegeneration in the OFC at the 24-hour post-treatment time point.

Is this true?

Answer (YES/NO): NO